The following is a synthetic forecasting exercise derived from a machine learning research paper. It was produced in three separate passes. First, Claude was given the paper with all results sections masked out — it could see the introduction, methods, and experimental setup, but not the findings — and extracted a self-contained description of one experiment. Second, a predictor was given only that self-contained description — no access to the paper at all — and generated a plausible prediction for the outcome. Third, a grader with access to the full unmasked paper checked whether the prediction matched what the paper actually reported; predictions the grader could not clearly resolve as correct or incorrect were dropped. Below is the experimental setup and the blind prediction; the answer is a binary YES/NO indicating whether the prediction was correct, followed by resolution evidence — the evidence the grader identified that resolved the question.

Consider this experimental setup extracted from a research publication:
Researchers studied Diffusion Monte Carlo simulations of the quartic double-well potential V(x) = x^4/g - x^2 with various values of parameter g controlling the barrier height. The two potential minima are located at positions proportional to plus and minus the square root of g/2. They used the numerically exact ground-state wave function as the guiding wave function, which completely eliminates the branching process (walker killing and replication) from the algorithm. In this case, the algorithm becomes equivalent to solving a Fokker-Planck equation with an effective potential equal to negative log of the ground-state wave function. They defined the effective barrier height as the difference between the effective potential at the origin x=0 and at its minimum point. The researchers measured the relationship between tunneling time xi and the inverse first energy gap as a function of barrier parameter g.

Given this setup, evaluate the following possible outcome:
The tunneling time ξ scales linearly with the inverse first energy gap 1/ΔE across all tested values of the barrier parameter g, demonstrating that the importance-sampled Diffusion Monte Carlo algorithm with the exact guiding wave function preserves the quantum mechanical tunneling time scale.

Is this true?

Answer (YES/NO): NO